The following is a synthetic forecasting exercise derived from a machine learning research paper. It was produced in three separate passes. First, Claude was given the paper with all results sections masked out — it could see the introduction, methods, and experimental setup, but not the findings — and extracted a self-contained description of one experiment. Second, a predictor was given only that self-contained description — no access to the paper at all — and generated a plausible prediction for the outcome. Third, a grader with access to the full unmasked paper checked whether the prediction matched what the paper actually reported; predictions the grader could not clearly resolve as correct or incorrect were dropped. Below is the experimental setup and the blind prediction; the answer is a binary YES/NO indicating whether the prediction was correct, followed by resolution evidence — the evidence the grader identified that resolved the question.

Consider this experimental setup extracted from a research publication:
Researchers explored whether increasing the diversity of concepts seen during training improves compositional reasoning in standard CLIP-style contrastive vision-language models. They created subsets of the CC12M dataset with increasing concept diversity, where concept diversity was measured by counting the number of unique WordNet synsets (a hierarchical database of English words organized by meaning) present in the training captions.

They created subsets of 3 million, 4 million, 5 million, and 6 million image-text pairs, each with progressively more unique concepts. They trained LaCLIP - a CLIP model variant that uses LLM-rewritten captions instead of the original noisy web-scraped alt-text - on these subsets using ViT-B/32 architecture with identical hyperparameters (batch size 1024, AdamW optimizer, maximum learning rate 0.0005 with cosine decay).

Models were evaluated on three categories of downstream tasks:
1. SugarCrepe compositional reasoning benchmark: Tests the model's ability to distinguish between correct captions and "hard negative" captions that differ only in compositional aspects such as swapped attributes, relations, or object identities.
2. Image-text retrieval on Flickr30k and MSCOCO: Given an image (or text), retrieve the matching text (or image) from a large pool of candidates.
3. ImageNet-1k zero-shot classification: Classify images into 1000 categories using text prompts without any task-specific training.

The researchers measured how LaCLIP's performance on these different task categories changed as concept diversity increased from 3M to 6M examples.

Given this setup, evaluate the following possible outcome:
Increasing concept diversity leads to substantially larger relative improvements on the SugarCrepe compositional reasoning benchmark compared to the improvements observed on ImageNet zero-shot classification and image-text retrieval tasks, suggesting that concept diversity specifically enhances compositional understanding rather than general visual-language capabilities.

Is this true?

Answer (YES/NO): NO